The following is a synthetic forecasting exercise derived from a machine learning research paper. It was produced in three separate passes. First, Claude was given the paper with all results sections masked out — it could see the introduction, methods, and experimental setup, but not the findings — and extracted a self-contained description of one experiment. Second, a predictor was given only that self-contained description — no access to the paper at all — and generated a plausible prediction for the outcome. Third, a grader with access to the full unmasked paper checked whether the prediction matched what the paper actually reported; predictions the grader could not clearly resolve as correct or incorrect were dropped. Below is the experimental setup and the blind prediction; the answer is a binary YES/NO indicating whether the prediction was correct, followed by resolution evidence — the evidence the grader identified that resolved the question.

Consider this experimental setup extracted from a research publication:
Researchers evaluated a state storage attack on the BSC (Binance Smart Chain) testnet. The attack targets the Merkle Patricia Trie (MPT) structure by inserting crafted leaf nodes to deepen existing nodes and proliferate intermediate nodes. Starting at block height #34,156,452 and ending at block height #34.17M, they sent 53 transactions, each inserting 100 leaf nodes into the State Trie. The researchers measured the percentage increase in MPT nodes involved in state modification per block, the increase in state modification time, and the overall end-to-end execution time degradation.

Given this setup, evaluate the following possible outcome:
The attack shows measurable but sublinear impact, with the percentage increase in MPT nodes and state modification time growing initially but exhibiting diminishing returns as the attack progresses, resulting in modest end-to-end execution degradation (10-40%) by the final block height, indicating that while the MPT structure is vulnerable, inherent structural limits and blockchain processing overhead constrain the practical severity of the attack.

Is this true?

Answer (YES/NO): NO